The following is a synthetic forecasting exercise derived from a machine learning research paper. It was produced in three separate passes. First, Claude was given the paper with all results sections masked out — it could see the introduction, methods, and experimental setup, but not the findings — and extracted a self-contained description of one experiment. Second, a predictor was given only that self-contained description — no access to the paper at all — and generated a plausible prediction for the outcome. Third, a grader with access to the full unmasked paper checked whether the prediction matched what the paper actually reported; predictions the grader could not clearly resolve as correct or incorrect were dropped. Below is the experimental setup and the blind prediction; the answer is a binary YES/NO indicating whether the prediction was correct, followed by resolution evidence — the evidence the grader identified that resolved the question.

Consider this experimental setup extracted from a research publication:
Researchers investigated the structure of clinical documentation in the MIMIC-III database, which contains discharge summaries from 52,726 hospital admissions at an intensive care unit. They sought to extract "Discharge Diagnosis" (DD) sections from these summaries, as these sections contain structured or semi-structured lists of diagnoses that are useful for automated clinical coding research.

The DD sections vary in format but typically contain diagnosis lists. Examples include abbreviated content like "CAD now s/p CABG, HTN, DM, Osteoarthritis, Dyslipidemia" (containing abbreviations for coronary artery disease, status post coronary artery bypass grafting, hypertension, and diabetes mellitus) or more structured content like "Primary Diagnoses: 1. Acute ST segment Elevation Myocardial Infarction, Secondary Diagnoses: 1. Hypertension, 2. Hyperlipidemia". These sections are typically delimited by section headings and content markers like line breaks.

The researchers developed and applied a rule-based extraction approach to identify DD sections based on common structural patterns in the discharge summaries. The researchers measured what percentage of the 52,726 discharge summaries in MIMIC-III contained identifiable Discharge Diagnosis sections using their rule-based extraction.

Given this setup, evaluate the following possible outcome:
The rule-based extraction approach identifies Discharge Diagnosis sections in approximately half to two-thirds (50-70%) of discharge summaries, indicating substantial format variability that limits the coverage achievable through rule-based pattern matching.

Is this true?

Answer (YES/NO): NO